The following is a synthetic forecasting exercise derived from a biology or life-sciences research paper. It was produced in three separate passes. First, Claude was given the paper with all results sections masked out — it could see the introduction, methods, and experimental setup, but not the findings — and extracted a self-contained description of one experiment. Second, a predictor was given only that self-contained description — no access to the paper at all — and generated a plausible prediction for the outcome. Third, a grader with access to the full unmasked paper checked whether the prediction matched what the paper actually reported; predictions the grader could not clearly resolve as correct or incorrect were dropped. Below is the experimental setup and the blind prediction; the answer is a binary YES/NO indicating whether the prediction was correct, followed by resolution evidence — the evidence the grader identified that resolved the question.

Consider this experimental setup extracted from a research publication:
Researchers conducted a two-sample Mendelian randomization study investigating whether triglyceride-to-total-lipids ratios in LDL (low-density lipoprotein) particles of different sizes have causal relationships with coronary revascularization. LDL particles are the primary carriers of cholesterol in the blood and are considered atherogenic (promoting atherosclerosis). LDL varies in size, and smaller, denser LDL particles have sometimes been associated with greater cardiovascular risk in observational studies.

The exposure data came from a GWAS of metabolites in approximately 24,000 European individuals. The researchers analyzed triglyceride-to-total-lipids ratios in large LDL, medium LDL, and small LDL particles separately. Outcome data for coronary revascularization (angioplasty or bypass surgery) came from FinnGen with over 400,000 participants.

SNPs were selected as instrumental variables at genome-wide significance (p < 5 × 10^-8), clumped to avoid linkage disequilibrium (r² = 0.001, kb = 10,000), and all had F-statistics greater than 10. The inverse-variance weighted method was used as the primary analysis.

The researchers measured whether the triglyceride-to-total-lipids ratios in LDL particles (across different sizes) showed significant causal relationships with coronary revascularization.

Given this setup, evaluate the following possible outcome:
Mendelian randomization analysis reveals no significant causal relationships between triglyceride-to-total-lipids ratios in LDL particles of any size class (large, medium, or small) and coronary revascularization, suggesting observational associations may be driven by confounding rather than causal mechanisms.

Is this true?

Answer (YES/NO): YES